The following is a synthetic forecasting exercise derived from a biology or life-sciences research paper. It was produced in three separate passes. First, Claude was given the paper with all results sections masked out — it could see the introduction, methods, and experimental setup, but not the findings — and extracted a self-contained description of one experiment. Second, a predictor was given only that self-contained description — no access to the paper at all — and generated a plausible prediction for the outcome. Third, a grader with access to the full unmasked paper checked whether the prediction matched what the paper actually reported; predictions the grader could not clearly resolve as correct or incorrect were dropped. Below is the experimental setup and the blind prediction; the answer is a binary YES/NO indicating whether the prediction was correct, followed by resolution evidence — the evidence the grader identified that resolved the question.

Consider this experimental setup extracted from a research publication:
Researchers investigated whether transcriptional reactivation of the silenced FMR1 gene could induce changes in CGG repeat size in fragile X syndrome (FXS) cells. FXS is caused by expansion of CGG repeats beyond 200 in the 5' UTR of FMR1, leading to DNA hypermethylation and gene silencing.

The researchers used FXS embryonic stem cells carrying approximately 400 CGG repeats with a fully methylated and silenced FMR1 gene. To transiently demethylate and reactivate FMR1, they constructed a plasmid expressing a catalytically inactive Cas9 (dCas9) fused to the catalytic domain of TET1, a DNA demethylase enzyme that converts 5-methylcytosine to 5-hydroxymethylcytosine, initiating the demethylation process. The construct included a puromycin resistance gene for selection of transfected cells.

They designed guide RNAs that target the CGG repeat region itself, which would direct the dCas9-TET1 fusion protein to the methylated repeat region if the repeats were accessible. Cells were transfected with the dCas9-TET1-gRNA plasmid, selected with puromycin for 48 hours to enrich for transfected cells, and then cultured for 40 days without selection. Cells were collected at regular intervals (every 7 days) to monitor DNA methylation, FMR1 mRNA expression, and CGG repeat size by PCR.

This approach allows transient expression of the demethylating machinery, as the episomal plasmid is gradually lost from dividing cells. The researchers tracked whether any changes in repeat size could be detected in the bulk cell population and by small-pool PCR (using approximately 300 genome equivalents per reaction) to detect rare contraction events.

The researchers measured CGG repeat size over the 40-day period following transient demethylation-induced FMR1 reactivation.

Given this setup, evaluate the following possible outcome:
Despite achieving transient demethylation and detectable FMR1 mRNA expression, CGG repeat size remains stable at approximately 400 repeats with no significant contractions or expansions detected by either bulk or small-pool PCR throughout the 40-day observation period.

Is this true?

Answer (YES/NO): NO